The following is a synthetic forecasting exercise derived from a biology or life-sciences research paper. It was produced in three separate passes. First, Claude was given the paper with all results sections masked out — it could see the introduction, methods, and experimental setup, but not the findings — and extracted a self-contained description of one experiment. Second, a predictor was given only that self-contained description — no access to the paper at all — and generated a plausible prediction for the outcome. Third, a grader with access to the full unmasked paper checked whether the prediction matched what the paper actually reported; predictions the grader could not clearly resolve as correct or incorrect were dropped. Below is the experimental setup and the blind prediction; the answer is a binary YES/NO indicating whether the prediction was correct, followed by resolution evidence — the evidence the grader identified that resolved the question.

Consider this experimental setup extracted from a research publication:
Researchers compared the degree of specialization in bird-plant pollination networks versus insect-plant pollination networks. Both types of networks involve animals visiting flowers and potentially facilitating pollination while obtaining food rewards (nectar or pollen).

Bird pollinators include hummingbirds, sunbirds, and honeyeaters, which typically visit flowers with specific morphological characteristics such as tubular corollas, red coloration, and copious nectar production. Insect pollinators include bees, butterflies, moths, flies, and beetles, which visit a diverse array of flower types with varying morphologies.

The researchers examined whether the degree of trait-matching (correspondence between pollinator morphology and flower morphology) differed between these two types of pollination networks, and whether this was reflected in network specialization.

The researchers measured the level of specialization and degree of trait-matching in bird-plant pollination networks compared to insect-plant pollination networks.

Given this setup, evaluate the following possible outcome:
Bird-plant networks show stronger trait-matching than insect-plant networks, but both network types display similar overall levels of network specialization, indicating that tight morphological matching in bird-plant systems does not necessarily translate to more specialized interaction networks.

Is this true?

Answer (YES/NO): NO